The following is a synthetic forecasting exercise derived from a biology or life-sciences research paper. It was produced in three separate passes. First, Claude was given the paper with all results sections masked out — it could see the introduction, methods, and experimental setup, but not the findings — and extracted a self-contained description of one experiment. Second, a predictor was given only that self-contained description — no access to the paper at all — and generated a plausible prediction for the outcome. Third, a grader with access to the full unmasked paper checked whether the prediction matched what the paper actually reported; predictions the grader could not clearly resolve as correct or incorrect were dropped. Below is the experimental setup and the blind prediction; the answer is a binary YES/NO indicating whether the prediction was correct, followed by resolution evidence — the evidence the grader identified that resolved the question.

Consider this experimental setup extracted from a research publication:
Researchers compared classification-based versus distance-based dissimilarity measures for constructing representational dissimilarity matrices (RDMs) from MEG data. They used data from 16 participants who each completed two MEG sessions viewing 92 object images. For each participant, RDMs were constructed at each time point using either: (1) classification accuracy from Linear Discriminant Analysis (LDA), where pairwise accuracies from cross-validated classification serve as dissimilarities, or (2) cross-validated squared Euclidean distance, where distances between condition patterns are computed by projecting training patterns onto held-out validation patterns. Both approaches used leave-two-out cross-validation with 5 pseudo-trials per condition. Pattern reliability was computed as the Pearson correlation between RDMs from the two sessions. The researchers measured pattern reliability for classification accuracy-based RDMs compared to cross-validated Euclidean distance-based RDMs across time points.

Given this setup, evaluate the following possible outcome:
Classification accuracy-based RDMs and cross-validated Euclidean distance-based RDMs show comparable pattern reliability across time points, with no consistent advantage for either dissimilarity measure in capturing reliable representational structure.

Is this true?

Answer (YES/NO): NO